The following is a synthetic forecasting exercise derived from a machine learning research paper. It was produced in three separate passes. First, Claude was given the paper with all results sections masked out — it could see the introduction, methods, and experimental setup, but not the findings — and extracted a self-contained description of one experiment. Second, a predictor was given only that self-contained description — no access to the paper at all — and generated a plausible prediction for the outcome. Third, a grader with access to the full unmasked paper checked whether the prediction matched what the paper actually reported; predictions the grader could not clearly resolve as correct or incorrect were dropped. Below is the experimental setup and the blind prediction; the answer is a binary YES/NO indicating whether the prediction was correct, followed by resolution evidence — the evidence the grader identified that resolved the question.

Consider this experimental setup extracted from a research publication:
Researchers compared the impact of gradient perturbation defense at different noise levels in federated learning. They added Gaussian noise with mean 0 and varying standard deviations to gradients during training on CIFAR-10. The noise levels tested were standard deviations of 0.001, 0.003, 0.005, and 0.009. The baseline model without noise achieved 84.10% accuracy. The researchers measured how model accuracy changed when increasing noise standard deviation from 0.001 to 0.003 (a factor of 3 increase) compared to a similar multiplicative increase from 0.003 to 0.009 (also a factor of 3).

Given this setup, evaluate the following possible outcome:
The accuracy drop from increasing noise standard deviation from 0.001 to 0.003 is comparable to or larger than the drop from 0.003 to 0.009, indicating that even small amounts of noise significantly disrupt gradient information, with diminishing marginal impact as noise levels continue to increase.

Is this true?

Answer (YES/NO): NO